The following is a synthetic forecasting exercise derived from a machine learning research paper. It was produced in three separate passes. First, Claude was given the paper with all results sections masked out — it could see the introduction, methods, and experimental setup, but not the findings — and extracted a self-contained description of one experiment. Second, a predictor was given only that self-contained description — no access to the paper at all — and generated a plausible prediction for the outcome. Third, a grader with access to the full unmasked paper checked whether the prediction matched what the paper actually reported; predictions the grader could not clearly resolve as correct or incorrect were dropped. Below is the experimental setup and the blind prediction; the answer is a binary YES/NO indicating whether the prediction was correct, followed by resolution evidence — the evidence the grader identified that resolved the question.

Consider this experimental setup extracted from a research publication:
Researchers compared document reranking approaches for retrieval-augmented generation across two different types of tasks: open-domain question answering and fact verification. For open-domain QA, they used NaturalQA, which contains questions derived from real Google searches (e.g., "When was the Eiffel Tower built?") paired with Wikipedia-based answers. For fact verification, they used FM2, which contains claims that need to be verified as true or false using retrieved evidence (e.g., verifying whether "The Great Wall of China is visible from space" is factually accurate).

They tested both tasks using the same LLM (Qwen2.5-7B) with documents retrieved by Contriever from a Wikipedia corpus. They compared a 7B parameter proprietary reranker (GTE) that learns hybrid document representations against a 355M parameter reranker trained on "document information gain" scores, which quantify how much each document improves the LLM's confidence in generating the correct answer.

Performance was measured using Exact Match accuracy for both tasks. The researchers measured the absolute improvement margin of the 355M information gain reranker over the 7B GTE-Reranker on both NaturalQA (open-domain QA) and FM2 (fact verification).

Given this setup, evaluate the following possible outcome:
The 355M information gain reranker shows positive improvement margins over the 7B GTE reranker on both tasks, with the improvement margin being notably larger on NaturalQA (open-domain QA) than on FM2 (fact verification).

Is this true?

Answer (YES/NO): YES